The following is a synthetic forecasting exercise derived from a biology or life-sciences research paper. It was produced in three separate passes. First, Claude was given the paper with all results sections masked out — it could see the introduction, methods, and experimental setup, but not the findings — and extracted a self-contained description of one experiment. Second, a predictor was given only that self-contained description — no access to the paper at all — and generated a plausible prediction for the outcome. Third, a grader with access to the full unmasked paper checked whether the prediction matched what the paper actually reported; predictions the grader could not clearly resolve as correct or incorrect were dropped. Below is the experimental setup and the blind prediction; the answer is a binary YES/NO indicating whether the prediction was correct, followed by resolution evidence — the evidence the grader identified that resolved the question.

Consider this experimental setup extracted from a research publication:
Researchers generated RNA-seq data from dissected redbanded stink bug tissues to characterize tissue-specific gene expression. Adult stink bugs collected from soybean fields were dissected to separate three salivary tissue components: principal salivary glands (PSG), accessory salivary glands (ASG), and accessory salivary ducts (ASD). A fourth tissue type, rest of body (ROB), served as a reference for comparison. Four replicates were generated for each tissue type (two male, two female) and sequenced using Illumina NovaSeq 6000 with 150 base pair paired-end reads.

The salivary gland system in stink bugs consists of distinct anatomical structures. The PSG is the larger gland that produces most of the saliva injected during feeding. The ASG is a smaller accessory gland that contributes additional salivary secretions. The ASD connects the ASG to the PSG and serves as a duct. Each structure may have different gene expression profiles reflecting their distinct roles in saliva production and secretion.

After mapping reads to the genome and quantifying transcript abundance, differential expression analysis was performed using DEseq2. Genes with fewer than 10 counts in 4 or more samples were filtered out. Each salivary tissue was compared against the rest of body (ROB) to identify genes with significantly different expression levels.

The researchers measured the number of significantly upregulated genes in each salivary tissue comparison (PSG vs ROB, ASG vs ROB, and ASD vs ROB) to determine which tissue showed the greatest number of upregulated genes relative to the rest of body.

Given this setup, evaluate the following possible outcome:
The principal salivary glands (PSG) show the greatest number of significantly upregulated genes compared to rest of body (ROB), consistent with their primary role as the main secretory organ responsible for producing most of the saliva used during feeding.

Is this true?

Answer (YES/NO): YES